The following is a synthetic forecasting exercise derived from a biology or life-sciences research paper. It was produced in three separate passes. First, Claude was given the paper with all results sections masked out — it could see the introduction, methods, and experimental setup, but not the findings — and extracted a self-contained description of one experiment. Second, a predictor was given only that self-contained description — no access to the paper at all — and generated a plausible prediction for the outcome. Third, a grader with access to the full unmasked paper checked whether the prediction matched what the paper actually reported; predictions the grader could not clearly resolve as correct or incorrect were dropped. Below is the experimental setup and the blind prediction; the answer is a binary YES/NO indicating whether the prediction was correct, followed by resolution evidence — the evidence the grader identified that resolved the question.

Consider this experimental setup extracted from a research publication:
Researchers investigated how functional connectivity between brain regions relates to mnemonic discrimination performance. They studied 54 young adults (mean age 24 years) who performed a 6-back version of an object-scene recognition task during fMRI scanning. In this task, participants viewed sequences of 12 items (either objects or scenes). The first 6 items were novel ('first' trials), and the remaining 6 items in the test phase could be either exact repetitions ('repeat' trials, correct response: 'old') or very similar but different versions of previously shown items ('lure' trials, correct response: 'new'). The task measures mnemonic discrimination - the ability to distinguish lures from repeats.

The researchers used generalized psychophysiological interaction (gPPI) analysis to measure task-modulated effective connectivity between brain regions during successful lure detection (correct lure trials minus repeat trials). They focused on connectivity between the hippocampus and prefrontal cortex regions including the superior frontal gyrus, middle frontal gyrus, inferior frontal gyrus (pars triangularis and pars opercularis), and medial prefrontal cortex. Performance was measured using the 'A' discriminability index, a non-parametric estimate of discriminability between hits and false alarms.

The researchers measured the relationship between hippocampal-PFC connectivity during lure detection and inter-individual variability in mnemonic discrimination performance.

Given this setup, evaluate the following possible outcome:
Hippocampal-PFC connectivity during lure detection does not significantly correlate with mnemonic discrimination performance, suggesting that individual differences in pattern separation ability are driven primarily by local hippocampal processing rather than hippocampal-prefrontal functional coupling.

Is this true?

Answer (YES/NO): NO